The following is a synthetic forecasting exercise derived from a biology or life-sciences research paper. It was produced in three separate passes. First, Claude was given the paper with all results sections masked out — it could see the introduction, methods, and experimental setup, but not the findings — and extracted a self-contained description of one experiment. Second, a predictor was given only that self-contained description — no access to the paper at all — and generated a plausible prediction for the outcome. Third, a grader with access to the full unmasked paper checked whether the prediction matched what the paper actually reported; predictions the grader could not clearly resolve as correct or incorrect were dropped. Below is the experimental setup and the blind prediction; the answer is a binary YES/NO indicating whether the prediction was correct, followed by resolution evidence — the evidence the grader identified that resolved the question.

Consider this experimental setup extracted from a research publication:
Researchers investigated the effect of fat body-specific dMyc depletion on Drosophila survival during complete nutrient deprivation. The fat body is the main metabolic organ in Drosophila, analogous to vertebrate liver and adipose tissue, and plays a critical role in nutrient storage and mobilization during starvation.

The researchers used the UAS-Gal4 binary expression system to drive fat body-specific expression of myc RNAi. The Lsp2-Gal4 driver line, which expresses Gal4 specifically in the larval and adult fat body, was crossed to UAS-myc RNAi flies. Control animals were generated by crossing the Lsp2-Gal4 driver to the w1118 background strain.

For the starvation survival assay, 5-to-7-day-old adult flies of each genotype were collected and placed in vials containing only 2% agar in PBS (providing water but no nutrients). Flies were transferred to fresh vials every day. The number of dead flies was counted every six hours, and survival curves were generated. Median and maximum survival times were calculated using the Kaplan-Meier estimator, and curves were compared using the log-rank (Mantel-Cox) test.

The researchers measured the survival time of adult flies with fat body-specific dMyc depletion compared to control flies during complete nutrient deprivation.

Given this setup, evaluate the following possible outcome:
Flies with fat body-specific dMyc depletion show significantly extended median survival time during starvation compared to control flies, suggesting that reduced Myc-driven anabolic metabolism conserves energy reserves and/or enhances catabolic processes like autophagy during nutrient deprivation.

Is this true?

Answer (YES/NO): YES